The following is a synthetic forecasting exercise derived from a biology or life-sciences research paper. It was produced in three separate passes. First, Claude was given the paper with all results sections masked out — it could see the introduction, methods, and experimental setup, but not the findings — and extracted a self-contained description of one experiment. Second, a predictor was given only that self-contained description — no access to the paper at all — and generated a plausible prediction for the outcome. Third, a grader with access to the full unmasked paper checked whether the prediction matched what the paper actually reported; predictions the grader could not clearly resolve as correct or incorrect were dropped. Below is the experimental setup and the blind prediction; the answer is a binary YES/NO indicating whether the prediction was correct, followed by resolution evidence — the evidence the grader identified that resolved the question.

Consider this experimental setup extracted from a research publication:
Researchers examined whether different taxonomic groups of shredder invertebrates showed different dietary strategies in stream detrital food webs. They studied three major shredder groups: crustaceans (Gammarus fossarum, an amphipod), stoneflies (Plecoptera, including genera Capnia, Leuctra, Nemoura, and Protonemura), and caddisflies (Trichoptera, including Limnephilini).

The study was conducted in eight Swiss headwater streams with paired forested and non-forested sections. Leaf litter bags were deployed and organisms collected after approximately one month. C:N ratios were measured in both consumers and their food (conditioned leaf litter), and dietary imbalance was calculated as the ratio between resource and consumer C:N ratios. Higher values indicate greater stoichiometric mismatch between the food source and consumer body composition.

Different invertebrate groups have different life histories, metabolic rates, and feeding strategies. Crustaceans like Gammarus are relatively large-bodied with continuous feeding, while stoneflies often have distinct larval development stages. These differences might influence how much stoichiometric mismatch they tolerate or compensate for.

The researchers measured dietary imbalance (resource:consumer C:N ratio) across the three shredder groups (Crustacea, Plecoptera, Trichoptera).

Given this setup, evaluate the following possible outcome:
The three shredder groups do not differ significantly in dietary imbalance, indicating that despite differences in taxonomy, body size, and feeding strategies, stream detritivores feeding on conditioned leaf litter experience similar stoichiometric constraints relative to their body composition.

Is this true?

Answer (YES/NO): NO